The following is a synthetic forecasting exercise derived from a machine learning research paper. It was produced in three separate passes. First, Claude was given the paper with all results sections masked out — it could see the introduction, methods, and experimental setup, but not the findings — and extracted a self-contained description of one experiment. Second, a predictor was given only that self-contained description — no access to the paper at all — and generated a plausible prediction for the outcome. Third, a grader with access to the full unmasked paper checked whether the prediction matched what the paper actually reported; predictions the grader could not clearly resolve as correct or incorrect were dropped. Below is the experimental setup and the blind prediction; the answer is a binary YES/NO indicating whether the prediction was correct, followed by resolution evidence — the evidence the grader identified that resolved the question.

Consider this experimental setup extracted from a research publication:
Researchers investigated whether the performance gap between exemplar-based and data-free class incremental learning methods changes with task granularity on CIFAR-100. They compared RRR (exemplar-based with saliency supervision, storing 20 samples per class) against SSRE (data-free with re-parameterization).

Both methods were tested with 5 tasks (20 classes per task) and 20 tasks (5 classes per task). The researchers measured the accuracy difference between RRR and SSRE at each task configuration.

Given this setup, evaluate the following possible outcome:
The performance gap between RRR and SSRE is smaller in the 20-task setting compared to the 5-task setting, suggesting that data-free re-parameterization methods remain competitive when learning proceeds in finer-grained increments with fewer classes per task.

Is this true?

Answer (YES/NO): NO